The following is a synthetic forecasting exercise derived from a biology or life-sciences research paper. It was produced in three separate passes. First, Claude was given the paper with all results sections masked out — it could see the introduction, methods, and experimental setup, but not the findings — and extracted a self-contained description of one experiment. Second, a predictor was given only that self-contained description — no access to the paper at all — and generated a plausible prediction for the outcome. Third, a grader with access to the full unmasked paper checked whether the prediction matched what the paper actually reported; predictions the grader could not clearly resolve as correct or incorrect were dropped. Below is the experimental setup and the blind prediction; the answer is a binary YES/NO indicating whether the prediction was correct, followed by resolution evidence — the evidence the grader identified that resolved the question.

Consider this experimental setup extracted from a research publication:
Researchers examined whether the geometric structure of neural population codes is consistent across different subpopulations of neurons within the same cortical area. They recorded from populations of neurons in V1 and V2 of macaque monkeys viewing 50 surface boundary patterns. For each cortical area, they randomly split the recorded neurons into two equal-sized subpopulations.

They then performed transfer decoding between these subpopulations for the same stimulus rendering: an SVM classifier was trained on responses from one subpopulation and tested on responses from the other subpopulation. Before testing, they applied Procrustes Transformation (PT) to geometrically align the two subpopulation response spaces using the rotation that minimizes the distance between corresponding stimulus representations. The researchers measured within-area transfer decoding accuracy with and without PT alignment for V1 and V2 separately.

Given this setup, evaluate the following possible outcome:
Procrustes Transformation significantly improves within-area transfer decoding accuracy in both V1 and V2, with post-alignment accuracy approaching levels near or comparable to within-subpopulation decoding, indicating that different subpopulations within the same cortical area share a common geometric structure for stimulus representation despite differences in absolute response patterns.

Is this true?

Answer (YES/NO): YES